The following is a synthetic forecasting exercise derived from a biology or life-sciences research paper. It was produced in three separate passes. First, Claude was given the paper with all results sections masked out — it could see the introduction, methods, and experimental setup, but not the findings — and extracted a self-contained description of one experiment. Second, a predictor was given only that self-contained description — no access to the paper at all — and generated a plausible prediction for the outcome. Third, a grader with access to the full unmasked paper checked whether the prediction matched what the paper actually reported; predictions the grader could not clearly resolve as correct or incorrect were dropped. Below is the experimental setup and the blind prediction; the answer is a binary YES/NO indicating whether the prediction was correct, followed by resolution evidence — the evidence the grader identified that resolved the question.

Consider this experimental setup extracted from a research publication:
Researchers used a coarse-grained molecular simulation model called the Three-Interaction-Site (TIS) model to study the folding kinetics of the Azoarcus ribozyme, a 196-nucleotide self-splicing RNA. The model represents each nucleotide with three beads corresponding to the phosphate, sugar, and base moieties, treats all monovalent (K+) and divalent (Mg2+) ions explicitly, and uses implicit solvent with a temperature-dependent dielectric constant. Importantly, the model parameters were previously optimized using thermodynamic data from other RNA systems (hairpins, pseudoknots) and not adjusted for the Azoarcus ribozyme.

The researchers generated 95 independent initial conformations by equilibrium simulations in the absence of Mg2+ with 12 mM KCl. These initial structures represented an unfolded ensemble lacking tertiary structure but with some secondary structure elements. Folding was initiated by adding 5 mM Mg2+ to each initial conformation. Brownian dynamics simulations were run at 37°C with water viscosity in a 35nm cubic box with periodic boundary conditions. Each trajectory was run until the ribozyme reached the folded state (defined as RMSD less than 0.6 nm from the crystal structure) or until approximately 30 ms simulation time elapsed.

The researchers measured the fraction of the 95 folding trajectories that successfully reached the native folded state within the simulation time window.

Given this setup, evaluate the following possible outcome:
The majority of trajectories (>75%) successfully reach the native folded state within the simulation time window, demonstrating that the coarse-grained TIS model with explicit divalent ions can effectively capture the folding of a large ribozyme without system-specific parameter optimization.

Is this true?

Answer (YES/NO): NO